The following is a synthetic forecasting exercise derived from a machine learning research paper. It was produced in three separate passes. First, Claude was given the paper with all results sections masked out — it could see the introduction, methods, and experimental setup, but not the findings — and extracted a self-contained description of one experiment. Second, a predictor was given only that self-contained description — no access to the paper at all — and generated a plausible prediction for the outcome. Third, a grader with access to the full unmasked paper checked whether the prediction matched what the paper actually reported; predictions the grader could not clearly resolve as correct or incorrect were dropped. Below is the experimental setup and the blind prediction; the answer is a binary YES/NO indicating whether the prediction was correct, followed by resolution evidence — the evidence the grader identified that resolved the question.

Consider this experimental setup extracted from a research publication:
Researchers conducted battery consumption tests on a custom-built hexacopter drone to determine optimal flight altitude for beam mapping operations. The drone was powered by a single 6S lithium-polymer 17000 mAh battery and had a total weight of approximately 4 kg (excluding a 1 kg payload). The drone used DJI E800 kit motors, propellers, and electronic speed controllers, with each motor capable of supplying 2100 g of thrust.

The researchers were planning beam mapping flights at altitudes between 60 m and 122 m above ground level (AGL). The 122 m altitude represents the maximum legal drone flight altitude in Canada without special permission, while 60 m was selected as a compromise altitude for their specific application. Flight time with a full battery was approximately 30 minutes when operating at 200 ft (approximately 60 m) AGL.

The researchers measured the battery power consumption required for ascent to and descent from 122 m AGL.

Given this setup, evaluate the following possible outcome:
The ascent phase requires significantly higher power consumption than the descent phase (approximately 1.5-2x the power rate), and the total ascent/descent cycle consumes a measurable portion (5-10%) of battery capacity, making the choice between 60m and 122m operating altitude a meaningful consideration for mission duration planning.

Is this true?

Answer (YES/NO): NO